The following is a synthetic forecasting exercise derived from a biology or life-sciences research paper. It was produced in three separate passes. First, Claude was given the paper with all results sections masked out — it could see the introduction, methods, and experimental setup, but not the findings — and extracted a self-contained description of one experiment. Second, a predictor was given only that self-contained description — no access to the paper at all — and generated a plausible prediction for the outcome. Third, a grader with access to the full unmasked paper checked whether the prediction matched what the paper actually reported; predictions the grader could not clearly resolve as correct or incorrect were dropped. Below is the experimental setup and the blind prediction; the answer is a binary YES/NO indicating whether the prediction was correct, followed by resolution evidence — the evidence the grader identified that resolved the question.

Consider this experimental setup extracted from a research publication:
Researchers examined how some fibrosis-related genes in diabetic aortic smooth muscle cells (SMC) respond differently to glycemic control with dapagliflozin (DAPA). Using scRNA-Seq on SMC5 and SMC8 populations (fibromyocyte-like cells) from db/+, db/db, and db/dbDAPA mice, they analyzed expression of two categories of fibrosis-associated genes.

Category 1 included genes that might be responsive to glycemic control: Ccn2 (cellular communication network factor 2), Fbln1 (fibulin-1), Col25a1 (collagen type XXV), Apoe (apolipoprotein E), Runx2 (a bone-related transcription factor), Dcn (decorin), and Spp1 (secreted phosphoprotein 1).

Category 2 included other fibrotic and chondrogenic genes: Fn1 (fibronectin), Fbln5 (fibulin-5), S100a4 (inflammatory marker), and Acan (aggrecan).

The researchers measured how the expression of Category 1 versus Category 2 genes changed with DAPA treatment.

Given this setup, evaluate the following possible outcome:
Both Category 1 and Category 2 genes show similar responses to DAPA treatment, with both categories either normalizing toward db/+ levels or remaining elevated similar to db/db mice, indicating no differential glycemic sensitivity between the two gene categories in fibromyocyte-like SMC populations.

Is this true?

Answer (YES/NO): NO